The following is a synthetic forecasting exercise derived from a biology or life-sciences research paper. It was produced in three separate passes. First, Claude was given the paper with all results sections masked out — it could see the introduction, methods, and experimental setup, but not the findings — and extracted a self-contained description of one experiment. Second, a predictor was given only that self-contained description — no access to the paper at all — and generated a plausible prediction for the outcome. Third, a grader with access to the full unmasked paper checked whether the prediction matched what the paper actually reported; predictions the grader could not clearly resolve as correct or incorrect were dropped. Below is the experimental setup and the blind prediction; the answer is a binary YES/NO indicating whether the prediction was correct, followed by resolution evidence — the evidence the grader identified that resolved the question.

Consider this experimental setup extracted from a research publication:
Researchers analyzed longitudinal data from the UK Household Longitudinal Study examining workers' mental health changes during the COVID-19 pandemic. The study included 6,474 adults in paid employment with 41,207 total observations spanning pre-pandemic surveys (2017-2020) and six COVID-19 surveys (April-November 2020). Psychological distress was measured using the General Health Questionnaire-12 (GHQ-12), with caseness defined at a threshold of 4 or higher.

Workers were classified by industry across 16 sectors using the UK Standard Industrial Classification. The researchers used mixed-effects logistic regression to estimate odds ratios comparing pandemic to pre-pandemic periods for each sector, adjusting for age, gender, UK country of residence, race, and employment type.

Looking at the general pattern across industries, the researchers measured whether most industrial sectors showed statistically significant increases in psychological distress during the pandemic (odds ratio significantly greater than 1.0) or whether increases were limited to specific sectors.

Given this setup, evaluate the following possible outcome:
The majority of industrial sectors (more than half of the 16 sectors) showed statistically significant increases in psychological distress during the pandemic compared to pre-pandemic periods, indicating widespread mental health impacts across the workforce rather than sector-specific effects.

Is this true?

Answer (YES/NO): YES